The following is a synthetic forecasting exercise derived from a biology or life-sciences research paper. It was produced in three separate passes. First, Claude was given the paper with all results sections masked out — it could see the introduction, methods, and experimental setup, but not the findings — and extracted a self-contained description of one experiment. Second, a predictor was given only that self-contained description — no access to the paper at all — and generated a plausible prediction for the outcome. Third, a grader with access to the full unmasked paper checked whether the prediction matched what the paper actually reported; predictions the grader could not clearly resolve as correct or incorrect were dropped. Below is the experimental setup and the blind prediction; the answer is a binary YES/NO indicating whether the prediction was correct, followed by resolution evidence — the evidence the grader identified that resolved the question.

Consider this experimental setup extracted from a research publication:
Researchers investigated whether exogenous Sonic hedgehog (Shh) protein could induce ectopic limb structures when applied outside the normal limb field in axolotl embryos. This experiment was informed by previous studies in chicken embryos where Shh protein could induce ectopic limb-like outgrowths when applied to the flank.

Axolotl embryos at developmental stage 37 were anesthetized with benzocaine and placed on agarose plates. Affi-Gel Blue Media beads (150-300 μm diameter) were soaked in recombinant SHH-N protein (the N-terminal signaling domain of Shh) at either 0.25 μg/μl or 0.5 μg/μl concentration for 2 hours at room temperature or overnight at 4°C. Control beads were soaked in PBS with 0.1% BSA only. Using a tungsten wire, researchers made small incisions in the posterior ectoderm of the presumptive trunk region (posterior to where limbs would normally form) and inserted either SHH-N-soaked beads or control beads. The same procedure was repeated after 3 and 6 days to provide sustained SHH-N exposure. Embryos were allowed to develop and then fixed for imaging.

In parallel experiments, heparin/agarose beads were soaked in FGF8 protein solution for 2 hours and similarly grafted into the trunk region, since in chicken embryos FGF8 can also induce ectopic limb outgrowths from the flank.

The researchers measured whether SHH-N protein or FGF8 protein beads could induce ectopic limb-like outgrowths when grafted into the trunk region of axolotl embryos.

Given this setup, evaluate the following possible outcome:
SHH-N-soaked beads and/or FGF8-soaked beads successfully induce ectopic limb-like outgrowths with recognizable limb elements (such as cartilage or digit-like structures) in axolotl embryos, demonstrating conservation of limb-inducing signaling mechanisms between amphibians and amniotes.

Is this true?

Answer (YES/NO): NO